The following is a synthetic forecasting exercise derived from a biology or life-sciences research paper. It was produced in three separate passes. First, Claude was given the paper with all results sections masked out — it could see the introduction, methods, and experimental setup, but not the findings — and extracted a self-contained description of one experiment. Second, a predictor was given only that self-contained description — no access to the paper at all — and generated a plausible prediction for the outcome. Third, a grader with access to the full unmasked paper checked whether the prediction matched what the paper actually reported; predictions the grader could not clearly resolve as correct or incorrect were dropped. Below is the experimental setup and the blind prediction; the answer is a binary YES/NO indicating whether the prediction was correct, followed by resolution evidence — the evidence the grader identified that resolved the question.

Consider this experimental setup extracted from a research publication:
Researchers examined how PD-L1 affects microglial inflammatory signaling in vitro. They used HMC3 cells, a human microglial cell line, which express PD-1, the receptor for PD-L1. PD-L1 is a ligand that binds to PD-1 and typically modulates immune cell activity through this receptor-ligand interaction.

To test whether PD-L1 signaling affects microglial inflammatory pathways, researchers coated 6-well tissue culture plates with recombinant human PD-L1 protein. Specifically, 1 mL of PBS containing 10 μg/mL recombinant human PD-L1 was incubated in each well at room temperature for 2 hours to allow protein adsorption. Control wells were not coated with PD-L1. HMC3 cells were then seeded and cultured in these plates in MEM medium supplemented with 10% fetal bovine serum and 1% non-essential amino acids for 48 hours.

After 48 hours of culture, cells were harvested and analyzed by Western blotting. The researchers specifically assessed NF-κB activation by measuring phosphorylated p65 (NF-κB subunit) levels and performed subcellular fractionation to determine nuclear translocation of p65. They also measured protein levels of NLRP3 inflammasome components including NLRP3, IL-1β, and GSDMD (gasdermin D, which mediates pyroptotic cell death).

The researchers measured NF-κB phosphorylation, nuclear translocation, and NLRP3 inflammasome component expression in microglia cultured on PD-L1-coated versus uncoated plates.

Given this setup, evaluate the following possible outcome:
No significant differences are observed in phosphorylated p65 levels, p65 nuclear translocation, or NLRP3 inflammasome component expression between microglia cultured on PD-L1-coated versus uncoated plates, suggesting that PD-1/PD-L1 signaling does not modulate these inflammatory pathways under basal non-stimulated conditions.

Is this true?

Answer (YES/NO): NO